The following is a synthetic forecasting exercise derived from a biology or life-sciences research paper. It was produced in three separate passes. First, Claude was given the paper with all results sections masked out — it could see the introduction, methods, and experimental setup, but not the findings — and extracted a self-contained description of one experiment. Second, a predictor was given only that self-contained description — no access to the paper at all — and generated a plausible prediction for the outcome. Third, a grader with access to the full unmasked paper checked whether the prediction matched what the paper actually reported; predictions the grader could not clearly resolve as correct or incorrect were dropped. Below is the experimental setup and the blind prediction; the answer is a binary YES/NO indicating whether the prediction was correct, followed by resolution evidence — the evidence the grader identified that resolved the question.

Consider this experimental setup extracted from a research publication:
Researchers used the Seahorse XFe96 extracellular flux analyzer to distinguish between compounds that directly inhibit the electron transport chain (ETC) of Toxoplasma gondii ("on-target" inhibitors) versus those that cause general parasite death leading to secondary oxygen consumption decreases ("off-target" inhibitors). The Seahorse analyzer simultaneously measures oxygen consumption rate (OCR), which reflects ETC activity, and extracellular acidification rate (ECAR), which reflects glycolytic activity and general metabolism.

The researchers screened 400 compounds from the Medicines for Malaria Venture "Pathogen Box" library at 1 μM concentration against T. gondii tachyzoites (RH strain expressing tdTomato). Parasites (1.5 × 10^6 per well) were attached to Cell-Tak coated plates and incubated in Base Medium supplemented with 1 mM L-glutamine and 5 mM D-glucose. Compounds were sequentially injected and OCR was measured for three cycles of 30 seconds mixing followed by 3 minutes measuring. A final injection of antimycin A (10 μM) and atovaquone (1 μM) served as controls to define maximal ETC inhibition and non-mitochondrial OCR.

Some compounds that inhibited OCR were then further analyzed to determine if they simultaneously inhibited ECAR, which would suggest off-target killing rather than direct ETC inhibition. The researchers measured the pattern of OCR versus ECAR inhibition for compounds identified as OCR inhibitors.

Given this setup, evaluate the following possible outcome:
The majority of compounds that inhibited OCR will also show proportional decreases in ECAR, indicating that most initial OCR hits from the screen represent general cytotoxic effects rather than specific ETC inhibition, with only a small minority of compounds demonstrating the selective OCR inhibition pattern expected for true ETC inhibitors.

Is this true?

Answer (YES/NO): NO